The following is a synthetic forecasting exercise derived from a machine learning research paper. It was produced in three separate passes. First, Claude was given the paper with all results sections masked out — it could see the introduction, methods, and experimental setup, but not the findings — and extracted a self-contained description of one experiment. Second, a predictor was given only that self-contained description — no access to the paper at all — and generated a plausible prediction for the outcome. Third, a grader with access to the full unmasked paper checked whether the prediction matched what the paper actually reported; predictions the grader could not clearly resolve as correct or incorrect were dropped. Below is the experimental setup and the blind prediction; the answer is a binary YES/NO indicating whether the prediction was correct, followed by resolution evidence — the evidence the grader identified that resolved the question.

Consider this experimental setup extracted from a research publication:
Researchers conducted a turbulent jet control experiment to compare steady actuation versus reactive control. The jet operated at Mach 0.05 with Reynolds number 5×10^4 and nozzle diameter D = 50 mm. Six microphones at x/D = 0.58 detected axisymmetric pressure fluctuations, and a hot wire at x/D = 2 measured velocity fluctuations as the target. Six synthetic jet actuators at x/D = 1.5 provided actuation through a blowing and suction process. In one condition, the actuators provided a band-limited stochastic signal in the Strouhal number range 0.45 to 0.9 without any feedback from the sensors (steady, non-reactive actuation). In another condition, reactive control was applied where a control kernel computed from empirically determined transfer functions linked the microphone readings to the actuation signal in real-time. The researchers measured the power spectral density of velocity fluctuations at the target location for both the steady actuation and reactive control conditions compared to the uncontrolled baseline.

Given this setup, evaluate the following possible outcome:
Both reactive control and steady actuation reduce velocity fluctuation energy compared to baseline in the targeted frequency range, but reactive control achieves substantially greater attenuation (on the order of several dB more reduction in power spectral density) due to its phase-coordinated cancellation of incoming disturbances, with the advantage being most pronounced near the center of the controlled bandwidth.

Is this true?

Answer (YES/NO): NO